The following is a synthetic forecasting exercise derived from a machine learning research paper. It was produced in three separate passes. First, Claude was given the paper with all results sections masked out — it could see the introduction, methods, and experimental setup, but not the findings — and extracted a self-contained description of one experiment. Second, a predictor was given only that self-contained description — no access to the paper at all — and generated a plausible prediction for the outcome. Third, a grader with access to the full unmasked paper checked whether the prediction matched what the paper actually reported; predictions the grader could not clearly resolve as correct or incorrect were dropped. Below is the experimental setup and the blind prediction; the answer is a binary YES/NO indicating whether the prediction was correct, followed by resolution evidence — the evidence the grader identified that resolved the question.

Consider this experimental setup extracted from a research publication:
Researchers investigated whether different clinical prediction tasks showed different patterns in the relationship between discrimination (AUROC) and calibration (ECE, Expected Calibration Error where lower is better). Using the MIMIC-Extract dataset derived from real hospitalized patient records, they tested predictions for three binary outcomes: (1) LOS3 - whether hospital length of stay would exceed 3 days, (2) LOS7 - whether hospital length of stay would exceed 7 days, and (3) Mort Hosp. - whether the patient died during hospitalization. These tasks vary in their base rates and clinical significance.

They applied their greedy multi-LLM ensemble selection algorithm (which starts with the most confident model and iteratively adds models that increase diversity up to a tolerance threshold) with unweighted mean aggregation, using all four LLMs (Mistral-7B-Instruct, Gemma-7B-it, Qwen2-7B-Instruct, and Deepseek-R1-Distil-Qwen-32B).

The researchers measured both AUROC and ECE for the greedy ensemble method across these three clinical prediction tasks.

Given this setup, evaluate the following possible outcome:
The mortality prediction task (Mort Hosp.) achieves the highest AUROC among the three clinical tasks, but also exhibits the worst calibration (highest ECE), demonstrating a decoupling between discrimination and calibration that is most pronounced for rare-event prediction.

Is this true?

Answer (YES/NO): NO